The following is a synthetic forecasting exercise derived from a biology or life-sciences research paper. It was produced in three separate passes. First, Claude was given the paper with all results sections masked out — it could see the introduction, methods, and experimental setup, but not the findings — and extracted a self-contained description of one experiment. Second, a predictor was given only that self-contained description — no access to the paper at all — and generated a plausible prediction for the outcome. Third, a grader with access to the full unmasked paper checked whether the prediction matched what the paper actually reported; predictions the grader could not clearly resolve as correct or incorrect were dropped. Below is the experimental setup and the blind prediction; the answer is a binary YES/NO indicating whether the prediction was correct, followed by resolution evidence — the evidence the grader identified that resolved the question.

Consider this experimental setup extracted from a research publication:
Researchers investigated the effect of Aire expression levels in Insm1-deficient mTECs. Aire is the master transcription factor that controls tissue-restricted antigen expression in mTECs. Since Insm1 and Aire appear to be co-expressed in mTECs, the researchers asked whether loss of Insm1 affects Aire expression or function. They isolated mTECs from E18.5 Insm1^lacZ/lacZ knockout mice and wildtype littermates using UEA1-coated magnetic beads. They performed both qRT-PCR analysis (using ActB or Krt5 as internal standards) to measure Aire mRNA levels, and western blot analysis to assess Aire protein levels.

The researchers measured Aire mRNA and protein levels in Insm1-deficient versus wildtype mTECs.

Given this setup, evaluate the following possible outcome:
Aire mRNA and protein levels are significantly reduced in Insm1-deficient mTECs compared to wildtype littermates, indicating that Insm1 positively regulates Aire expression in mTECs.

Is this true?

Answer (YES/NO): YES